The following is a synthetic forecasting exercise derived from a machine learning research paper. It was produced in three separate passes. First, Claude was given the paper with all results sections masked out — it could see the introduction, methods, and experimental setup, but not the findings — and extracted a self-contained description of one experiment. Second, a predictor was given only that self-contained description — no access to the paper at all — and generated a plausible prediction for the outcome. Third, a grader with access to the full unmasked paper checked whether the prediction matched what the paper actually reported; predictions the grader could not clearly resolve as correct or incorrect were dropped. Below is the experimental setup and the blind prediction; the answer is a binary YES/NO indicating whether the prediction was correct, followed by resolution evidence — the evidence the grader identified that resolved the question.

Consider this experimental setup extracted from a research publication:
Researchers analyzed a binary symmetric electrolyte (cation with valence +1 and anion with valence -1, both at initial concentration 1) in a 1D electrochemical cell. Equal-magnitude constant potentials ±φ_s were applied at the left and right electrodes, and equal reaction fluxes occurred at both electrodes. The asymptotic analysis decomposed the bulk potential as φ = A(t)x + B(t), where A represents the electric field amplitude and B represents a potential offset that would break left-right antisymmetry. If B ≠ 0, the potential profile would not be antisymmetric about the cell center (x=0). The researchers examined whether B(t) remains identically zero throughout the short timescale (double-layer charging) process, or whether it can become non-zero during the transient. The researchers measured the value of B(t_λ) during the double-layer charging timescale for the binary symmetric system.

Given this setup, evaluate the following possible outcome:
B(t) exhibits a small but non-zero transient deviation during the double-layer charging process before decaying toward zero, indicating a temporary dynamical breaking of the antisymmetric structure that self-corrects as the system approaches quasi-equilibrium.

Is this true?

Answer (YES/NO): NO